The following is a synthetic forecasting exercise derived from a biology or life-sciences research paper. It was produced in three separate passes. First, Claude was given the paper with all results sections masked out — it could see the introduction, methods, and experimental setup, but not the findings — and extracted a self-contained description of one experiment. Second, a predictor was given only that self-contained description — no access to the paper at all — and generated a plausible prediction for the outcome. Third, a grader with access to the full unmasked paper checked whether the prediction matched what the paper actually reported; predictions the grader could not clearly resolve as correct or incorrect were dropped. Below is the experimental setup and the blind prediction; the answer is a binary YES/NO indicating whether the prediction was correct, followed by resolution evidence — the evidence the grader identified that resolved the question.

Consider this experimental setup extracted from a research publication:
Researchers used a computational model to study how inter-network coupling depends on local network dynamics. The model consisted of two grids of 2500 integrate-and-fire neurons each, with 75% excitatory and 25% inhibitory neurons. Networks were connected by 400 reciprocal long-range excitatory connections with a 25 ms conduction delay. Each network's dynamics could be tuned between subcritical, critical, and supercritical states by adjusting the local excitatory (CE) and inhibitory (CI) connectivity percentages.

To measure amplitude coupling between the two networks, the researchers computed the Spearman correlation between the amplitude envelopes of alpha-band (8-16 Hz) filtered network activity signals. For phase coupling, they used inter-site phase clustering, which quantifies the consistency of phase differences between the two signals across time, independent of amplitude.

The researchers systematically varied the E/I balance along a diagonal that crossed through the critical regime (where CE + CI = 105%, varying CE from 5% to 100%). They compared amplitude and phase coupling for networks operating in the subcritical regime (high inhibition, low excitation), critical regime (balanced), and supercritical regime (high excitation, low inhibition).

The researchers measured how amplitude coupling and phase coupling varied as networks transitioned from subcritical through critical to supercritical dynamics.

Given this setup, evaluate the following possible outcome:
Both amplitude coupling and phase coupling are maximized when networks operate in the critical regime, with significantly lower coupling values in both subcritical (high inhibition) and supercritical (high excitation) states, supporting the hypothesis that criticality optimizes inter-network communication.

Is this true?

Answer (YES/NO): NO